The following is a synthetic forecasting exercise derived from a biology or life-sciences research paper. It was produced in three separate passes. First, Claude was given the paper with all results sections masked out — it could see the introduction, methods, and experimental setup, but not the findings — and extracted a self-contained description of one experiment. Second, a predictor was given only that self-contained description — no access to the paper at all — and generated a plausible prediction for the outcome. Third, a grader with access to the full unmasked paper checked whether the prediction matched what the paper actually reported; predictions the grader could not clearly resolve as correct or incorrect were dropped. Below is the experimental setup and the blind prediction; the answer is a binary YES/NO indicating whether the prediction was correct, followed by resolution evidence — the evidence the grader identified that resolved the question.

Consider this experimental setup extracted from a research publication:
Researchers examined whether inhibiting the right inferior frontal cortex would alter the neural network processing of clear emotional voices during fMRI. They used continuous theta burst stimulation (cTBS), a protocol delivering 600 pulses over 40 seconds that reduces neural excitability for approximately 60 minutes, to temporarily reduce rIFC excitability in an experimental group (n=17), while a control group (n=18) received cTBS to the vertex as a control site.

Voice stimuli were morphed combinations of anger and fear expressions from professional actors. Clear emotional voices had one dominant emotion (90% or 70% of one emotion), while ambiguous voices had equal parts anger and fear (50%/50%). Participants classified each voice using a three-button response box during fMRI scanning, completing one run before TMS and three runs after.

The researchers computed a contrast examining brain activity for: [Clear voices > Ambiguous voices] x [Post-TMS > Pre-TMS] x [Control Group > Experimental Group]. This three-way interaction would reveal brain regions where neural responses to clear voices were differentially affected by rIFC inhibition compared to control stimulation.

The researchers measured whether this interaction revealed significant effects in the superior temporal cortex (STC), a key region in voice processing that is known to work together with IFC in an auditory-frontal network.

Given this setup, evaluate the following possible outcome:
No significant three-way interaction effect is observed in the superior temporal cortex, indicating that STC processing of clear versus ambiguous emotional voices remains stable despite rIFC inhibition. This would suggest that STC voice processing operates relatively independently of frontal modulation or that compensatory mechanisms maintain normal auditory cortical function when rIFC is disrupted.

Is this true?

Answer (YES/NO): NO